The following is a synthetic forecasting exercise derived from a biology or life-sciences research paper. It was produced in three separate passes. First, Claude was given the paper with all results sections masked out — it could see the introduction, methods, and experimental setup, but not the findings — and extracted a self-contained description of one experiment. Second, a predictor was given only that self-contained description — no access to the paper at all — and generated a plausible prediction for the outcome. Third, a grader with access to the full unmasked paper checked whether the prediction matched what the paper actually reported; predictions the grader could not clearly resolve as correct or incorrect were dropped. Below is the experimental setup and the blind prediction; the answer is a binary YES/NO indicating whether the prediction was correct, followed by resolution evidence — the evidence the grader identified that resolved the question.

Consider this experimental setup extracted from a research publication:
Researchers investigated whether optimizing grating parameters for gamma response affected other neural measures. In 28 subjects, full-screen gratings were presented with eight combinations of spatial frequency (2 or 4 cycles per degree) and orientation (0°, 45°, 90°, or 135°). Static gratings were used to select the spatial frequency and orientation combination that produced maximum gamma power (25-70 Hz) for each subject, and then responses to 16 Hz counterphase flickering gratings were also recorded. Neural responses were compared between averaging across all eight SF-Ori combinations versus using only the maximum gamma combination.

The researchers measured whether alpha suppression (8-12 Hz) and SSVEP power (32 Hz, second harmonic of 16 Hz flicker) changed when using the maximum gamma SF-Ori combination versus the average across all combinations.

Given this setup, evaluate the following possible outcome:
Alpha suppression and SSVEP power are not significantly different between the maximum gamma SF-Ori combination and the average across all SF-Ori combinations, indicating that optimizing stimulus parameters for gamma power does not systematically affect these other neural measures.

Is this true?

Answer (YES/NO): YES